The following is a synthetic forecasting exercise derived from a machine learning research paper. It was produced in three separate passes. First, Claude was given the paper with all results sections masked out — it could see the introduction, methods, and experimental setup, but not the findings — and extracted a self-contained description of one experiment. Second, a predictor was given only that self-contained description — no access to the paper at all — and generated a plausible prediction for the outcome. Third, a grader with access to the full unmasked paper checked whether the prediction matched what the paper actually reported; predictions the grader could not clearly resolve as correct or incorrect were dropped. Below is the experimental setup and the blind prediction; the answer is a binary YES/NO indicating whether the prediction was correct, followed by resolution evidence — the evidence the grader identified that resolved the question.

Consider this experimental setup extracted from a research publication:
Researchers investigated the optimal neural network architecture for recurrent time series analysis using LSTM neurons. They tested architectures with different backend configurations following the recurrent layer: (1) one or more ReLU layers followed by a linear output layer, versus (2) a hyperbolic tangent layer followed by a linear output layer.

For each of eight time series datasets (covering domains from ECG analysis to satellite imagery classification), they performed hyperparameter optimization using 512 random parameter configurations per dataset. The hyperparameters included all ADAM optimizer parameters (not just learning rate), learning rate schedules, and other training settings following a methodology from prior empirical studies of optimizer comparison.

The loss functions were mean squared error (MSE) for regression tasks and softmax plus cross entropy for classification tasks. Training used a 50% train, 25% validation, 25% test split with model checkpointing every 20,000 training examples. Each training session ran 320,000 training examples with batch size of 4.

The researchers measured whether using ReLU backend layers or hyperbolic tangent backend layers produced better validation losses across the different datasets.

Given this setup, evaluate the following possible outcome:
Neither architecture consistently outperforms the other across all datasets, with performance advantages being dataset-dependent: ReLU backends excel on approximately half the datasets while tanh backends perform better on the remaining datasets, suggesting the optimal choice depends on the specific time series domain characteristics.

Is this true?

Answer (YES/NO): NO